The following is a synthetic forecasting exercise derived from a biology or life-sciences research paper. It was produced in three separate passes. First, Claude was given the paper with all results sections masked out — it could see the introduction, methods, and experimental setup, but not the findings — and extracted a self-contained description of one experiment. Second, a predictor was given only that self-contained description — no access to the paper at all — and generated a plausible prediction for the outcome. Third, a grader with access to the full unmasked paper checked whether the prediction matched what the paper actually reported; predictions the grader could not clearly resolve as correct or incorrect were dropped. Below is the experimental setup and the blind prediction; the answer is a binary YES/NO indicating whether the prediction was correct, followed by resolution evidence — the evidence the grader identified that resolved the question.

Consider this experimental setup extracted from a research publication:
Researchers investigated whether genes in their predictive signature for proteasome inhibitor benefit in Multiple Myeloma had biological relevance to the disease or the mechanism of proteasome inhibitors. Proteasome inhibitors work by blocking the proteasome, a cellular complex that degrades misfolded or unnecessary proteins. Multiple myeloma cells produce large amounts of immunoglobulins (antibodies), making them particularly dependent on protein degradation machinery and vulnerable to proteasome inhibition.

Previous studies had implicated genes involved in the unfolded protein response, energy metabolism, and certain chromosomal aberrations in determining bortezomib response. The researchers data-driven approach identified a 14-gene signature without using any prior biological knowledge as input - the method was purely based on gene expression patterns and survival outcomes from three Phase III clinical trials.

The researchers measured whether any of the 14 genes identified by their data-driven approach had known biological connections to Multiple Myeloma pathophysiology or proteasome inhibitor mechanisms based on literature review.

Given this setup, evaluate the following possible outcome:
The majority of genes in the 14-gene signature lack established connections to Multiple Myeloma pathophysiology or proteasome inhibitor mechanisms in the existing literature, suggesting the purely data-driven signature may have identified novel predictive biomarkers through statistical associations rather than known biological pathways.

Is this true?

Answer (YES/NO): NO